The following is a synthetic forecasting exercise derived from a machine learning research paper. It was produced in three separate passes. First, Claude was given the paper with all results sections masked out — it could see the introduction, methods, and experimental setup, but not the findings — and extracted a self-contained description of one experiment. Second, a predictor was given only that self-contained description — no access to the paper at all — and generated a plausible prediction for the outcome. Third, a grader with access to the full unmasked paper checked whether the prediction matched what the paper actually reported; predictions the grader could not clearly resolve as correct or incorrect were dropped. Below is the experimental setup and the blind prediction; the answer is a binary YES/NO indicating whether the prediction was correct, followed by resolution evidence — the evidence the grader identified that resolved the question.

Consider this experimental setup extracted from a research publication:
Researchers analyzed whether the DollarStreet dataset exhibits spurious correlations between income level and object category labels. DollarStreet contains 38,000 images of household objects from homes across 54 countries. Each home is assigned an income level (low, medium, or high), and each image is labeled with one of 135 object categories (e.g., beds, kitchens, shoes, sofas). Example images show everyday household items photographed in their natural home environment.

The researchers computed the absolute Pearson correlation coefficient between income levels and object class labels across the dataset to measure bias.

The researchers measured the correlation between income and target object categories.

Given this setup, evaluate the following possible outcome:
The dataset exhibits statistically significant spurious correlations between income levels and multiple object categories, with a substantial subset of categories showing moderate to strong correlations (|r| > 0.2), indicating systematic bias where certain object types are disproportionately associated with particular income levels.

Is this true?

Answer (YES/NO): NO